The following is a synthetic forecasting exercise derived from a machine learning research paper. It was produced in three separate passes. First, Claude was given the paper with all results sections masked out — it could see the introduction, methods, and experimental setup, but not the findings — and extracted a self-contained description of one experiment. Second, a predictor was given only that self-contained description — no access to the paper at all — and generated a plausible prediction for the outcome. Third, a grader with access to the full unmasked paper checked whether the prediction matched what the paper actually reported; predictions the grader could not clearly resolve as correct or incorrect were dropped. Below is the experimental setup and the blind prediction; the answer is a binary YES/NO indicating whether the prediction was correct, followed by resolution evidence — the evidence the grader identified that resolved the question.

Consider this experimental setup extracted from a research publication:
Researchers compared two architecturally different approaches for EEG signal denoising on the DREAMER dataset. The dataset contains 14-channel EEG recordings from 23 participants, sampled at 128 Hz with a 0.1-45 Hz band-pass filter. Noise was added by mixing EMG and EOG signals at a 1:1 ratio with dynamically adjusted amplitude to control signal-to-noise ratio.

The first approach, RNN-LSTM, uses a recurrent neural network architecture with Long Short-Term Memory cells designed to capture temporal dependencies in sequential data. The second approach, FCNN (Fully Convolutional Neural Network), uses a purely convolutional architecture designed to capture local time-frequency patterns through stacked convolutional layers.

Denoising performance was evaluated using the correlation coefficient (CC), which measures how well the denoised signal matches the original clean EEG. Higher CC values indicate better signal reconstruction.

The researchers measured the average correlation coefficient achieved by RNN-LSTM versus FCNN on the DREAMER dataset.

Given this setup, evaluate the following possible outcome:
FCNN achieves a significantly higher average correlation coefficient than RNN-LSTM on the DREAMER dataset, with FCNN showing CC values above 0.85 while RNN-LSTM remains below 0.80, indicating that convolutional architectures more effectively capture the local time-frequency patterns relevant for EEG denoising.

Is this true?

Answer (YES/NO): NO